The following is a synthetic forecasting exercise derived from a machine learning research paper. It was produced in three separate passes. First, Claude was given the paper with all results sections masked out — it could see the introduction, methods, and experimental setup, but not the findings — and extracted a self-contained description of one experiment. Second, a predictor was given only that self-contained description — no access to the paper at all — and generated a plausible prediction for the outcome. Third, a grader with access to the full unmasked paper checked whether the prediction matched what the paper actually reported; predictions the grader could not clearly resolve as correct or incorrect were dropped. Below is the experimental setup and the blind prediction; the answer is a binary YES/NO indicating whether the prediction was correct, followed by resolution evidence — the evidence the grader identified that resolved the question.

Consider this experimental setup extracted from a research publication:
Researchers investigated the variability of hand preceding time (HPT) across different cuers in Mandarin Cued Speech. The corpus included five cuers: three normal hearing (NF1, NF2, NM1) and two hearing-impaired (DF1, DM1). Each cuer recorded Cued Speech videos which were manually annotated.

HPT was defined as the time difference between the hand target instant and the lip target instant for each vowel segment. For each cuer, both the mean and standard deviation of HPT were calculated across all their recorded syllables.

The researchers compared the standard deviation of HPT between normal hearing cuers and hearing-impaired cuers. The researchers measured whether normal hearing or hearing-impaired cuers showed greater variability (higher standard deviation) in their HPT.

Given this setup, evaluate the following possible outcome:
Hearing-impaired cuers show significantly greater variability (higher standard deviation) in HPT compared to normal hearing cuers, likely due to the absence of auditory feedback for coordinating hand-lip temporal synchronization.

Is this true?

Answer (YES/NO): NO